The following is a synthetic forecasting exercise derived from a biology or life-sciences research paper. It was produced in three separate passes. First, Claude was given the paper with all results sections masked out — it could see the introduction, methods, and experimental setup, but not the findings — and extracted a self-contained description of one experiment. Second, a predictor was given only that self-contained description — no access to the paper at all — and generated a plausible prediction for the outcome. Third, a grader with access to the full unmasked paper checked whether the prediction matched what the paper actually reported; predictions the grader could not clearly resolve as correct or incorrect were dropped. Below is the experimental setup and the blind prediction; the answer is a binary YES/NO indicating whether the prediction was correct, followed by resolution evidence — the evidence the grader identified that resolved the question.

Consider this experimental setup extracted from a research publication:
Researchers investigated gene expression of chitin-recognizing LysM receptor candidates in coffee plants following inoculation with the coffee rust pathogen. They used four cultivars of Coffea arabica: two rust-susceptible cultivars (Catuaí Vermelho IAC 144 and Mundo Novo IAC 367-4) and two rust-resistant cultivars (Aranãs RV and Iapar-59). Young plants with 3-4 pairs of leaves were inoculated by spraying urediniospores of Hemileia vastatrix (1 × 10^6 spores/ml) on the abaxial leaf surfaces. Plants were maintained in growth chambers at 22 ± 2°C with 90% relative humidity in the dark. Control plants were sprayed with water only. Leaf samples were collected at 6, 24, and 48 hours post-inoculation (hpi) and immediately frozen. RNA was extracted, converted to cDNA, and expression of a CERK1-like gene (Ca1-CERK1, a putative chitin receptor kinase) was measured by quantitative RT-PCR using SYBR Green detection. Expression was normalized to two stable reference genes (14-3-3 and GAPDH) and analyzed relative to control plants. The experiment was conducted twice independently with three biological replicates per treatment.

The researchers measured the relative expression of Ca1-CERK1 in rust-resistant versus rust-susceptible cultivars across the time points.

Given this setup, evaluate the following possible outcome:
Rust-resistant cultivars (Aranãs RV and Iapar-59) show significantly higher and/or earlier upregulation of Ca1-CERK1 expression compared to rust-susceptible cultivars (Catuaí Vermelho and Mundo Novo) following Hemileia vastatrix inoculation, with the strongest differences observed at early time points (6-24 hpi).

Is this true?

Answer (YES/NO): NO